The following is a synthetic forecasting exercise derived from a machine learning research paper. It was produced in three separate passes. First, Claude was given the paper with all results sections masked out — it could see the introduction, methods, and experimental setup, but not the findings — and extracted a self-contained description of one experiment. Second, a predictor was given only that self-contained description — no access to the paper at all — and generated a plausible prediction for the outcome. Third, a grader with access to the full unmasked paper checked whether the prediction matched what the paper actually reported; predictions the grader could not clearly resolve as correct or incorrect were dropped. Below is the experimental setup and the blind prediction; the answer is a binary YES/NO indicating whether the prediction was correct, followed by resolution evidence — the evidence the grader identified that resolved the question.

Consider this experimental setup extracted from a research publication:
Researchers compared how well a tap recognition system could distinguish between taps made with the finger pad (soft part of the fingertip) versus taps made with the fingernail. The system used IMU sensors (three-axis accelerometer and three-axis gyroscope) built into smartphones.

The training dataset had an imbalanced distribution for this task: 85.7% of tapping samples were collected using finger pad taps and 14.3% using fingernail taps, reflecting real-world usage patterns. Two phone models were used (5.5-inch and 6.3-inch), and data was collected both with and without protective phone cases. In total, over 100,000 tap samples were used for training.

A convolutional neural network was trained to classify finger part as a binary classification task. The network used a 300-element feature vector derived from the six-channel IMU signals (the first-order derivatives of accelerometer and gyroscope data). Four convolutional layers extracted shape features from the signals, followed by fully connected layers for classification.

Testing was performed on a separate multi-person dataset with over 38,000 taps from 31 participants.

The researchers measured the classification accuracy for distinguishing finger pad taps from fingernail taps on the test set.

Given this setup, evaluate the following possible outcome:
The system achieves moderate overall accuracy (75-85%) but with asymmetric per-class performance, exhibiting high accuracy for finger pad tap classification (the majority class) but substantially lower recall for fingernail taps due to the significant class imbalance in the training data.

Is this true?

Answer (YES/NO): NO